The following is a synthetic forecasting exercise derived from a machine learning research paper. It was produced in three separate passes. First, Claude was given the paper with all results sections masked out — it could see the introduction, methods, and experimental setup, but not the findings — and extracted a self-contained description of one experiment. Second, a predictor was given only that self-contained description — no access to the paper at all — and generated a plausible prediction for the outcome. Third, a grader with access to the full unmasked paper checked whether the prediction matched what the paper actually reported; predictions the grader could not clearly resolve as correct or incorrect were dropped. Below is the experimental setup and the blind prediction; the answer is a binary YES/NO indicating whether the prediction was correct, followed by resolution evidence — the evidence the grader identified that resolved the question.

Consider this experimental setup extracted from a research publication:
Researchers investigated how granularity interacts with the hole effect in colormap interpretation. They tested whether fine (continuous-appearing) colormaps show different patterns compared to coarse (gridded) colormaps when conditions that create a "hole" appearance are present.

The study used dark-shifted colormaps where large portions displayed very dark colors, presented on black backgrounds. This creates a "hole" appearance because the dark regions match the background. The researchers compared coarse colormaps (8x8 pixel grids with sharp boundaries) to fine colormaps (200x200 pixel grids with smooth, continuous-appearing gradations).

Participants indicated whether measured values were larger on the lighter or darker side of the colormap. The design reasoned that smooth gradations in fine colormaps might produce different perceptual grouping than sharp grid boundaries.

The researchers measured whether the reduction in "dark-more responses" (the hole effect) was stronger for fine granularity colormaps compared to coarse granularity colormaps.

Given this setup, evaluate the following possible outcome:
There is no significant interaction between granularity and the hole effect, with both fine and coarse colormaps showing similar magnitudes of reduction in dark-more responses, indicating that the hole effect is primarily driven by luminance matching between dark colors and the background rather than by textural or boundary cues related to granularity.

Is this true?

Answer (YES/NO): NO